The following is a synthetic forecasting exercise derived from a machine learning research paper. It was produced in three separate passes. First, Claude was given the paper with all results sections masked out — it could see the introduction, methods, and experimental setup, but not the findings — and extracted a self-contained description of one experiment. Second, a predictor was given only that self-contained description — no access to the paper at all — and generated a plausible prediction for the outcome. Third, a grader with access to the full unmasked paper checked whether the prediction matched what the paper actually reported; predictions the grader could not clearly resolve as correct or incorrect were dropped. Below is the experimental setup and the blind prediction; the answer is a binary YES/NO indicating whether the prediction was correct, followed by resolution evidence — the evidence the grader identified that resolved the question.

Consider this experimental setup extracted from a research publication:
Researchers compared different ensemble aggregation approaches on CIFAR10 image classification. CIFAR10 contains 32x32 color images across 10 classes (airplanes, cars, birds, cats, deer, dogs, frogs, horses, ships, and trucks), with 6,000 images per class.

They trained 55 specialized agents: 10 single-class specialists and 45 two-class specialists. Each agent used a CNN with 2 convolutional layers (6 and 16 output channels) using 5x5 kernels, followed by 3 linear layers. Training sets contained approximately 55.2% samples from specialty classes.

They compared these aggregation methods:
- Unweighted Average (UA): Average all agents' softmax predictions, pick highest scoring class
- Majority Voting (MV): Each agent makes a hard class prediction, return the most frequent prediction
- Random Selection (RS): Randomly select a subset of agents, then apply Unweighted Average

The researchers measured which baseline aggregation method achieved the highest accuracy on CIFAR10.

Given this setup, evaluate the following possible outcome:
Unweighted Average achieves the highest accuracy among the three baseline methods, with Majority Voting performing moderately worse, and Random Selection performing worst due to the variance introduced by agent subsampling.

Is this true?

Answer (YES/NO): NO